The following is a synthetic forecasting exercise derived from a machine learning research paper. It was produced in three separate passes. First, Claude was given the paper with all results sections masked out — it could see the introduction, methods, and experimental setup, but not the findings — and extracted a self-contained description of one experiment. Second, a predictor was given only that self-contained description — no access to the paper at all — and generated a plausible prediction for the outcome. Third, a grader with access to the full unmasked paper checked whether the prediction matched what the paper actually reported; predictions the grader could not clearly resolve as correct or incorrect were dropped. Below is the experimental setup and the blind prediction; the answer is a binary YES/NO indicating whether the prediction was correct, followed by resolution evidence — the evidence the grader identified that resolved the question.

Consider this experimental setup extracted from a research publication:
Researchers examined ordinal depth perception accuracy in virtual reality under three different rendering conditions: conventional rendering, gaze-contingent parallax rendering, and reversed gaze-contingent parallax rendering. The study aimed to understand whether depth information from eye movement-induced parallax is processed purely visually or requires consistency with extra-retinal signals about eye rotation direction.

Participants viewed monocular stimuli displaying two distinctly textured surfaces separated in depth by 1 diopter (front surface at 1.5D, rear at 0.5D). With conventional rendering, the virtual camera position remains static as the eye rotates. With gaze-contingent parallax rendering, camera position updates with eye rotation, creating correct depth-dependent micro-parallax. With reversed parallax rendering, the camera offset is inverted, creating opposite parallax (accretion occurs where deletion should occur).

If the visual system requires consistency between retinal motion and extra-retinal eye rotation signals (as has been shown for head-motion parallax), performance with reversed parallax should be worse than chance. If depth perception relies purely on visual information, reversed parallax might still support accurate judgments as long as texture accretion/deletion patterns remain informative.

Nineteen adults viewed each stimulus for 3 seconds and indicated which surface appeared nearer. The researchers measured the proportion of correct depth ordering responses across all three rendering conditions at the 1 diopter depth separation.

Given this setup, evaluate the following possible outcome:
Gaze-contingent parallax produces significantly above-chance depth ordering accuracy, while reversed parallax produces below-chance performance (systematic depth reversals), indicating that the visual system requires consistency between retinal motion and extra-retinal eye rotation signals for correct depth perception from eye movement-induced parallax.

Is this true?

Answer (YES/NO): NO